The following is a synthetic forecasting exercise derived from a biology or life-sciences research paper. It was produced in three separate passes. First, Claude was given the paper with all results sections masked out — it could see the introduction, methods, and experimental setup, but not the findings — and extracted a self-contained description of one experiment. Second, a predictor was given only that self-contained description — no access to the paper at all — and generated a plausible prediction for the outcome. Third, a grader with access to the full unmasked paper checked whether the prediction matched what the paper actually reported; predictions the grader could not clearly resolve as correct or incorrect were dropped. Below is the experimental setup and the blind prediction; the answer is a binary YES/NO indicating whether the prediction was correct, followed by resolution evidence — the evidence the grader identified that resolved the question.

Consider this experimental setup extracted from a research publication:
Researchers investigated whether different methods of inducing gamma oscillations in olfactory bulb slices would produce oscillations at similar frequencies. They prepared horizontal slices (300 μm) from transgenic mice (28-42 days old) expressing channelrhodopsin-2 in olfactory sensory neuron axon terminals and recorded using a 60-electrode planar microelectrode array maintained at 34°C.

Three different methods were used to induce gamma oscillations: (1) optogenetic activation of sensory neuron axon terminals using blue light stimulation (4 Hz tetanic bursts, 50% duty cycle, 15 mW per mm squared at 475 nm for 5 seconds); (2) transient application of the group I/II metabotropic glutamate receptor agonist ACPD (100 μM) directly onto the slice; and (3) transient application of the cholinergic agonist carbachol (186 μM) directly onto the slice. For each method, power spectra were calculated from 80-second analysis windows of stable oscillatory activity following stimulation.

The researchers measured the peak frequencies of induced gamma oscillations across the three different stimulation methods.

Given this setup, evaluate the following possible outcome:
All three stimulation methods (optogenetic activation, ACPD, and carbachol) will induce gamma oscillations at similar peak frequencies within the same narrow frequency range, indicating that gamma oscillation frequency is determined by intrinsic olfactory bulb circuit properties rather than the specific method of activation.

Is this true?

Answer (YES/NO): NO